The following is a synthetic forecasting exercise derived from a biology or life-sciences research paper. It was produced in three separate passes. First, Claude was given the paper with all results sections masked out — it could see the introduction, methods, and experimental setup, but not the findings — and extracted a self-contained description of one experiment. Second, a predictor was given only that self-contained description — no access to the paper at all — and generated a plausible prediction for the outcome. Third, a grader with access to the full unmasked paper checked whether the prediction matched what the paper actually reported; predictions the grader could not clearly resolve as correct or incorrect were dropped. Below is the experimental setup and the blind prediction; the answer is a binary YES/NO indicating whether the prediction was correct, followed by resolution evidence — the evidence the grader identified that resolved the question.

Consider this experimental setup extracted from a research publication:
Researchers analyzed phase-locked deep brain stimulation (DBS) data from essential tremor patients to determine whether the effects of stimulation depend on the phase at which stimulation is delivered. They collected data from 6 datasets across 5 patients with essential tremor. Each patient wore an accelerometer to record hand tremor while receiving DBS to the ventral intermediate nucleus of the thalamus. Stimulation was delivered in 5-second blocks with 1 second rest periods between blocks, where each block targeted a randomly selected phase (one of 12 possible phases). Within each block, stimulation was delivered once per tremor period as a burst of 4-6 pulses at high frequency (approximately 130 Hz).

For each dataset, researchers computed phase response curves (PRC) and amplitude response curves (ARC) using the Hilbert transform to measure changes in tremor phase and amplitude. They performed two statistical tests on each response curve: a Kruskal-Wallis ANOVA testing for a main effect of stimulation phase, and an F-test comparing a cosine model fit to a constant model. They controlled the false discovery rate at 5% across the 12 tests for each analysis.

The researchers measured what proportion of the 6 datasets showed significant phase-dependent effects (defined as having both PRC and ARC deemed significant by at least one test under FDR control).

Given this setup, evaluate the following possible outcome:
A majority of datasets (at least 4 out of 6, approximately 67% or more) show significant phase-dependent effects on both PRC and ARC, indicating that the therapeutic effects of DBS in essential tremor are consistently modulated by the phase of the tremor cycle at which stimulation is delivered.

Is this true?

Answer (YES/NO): NO